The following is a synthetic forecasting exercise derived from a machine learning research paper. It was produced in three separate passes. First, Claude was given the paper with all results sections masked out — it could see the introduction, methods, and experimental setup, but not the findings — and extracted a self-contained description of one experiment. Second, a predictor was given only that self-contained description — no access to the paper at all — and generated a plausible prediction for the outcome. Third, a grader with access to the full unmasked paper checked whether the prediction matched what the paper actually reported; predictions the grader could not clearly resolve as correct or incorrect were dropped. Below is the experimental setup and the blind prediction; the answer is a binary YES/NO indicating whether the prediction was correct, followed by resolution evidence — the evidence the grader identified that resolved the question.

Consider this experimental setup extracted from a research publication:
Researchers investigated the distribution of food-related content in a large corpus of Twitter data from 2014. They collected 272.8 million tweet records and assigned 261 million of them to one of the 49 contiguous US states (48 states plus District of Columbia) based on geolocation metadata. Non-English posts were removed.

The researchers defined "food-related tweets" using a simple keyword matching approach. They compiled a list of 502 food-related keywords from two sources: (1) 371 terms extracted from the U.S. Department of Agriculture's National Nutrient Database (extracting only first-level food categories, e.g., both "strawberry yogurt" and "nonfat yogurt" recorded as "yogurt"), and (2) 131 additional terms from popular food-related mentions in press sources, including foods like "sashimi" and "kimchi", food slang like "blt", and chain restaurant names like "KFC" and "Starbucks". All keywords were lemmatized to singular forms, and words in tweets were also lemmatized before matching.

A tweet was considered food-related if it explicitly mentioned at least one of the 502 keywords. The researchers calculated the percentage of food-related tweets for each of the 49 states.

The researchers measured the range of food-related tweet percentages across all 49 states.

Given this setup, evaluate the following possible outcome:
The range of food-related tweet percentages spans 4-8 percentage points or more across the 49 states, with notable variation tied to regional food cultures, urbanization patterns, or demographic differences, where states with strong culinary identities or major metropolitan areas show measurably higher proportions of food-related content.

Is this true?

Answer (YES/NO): NO